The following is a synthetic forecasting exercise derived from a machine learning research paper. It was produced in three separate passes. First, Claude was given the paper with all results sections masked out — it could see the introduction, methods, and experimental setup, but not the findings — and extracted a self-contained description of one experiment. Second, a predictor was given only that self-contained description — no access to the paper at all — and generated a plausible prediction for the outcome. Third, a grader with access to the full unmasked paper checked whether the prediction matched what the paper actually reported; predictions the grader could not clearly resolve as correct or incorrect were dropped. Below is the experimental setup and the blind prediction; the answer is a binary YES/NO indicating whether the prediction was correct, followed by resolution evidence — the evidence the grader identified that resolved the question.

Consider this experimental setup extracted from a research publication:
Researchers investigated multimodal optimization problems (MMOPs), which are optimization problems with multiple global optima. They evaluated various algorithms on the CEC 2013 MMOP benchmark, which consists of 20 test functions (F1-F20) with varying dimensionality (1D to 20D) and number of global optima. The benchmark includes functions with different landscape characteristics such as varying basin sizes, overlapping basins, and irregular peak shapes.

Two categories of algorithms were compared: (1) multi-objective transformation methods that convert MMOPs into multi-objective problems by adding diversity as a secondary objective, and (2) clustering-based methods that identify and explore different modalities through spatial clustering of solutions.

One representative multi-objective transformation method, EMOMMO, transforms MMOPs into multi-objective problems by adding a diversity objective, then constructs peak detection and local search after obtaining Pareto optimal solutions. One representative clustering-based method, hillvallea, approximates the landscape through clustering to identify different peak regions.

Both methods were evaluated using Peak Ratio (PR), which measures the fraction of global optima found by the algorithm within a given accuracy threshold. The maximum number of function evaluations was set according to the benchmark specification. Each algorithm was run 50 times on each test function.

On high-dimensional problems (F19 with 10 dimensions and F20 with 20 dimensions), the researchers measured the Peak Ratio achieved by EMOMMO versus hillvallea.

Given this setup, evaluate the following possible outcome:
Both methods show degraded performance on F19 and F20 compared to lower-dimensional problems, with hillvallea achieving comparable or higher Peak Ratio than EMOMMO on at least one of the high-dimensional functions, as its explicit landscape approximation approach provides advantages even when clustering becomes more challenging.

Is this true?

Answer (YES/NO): YES